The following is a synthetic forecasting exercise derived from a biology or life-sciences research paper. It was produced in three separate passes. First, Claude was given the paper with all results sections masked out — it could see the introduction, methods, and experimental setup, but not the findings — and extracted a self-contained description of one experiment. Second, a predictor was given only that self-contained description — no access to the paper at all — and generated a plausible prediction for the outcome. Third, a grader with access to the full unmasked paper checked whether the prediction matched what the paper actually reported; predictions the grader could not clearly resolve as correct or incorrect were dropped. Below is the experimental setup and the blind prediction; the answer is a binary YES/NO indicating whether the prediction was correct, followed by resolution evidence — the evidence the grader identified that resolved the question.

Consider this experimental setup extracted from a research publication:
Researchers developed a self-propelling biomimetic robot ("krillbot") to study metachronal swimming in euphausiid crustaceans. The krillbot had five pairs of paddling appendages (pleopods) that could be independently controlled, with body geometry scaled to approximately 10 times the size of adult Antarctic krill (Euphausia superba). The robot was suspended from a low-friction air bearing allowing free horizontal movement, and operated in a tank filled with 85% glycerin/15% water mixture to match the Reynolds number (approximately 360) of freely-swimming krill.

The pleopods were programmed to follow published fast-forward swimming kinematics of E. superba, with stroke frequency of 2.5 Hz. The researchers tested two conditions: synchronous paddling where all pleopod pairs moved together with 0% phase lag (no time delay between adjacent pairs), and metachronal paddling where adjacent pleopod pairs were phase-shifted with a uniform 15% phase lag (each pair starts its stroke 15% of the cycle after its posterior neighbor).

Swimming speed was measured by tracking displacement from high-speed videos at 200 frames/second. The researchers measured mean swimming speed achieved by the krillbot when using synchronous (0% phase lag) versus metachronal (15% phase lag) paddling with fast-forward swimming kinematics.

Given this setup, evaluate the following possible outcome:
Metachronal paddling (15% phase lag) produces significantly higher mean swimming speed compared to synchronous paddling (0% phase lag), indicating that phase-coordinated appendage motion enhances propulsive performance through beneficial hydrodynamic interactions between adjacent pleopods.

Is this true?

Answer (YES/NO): YES